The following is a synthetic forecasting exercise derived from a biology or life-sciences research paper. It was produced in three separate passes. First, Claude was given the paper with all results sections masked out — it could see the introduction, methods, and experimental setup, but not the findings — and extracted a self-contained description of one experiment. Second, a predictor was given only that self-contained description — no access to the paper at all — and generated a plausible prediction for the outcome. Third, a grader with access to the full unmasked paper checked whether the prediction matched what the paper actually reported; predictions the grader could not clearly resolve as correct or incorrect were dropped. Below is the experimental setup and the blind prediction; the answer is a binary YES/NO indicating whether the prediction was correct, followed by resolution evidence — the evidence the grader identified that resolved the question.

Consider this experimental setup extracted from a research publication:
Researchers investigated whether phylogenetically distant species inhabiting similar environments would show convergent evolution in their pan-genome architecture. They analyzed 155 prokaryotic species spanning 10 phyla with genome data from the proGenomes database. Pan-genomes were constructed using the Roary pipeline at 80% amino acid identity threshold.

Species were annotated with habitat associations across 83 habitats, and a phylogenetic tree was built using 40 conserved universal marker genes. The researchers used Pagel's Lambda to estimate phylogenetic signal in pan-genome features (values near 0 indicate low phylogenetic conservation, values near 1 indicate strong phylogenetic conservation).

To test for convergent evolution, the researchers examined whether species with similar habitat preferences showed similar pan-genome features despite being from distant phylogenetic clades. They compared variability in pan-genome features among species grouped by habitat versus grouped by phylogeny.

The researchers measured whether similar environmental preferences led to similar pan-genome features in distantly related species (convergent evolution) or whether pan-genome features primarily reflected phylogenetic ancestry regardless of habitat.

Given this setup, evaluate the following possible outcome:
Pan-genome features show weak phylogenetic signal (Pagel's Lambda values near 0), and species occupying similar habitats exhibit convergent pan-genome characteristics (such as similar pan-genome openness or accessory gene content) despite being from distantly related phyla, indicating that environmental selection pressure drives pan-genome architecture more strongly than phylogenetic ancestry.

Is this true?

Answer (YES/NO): NO